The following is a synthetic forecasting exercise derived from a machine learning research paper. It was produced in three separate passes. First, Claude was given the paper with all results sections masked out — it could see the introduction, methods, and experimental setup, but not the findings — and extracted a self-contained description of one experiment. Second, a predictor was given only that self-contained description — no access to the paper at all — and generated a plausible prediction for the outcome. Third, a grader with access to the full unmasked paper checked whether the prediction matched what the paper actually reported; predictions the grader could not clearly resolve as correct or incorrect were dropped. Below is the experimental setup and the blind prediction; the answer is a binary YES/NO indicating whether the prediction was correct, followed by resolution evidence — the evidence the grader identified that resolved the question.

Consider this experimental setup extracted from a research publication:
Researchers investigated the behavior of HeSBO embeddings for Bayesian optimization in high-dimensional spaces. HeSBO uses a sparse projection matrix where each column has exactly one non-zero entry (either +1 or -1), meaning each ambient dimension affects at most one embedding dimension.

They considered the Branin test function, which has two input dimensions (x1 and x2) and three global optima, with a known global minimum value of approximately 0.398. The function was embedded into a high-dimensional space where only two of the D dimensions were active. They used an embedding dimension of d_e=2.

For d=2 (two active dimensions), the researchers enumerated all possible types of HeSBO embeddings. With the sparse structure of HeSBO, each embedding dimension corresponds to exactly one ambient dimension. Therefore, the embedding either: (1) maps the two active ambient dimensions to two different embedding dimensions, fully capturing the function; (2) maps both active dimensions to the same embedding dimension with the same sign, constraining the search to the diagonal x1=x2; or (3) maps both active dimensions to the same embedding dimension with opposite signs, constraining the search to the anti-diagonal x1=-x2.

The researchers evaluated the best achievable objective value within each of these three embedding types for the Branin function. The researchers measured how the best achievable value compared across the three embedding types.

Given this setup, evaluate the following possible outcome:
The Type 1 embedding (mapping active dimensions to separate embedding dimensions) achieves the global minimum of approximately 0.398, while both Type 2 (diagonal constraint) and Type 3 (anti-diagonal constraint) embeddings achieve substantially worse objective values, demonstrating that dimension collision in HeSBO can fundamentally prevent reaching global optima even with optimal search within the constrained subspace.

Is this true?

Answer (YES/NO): YES